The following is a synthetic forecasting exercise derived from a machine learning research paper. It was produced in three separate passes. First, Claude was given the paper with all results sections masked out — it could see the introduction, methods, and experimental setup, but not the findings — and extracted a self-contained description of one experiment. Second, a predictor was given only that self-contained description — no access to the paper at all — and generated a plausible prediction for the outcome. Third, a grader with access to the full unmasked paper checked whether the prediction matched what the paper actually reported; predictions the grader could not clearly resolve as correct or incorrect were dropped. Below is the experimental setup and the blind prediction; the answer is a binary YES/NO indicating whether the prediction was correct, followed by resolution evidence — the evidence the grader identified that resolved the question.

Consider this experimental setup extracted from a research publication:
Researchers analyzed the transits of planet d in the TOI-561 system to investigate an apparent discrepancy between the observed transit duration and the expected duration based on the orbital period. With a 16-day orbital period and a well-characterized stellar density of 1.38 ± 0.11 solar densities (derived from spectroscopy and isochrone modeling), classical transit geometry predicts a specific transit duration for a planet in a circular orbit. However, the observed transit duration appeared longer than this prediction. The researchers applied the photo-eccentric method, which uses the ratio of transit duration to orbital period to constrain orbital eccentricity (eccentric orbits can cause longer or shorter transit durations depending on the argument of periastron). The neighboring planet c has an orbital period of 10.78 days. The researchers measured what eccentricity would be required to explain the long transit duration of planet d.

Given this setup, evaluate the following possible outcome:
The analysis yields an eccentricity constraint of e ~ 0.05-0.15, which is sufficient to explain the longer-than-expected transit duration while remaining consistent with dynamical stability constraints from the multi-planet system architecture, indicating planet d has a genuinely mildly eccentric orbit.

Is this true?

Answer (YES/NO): NO